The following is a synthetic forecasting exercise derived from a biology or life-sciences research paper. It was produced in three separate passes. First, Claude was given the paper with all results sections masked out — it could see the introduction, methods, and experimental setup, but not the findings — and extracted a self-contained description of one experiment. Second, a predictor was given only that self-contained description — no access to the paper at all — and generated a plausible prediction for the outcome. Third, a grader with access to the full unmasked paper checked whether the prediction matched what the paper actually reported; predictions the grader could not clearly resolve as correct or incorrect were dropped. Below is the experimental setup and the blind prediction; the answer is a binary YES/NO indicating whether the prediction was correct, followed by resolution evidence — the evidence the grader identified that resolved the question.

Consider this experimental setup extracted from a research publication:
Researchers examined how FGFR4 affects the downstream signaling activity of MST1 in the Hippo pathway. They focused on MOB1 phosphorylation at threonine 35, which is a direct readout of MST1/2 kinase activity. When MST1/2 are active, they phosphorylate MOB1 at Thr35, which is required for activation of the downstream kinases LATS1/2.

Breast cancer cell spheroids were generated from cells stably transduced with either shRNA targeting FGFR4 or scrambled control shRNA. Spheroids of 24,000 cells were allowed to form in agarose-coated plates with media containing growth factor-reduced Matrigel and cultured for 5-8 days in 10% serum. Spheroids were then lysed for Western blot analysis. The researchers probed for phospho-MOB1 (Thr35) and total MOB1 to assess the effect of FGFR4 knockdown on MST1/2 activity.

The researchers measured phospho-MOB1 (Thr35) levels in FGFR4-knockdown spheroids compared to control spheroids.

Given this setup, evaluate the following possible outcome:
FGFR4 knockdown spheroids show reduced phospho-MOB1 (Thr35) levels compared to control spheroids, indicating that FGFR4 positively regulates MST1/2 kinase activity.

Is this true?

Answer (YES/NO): NO